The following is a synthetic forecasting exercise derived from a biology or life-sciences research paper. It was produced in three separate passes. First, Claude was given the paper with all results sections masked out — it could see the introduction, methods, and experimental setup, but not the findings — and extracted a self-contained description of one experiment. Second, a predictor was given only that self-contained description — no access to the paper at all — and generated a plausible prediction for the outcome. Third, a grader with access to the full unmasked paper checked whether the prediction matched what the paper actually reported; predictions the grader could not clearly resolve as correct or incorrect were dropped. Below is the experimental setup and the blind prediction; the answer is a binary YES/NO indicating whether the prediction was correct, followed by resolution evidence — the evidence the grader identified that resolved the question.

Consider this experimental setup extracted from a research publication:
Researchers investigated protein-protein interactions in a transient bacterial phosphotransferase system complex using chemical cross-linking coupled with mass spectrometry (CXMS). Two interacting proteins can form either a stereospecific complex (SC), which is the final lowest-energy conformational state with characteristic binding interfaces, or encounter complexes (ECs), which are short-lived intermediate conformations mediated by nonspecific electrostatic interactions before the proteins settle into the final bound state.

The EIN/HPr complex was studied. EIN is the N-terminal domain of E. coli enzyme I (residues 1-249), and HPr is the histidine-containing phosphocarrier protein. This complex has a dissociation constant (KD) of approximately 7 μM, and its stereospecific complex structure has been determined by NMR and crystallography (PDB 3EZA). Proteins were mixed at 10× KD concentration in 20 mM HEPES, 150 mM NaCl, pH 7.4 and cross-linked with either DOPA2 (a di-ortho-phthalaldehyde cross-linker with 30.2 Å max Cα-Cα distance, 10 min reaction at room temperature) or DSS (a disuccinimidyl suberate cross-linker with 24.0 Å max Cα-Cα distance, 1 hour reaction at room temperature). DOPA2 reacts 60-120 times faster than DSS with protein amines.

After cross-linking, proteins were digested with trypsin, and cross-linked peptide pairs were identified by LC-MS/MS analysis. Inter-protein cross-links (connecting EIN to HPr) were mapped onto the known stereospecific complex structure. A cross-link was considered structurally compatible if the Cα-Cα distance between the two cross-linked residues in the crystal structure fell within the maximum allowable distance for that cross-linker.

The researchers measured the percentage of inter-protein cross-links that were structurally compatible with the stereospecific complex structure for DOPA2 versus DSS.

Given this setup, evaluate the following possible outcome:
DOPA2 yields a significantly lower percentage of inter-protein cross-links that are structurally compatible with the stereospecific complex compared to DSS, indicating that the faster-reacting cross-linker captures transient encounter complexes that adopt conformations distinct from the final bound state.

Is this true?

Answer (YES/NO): NO